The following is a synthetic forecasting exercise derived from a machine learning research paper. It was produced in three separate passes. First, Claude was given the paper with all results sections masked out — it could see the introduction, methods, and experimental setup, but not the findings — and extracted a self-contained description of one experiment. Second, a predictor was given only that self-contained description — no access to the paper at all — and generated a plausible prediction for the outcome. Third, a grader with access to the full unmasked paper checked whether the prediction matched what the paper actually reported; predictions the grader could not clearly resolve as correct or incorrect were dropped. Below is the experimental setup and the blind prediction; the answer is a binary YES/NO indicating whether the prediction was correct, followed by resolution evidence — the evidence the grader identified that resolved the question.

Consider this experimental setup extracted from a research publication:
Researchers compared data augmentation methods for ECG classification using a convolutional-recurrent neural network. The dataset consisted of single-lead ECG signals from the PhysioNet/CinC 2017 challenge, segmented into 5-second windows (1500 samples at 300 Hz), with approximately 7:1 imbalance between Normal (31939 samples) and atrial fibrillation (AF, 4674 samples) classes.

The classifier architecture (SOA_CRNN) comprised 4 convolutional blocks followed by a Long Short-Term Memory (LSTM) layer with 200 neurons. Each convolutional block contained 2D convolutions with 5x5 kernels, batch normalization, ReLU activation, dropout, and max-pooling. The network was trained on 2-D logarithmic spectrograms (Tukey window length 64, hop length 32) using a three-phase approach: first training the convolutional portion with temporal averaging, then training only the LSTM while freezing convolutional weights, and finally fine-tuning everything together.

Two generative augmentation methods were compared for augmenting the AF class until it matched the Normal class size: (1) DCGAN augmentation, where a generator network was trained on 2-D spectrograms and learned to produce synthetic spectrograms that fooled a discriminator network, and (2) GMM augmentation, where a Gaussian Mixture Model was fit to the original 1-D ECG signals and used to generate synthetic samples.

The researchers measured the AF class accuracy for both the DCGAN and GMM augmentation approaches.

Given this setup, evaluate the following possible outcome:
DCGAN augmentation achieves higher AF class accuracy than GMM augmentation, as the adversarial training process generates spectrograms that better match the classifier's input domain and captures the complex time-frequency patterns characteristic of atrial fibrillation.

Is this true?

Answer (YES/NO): YES